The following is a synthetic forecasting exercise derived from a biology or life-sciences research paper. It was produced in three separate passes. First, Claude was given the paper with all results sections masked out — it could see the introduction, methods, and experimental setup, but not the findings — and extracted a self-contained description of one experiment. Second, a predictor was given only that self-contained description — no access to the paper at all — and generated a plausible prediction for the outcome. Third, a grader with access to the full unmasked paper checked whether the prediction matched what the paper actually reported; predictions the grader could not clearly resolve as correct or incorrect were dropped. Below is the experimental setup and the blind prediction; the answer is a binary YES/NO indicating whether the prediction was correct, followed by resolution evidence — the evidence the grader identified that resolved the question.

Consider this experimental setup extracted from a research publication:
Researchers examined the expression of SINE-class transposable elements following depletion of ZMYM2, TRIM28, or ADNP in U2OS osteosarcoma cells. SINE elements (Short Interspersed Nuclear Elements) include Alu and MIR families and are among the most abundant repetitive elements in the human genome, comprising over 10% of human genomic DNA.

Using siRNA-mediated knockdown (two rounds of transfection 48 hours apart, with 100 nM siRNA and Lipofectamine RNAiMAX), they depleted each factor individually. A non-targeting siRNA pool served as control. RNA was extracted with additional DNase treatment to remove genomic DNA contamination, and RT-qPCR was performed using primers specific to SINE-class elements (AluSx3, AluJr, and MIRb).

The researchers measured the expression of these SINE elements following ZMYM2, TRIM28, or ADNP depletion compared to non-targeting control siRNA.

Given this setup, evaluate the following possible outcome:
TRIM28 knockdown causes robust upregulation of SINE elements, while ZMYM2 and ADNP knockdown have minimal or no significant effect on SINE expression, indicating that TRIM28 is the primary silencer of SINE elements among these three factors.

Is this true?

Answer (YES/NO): NO